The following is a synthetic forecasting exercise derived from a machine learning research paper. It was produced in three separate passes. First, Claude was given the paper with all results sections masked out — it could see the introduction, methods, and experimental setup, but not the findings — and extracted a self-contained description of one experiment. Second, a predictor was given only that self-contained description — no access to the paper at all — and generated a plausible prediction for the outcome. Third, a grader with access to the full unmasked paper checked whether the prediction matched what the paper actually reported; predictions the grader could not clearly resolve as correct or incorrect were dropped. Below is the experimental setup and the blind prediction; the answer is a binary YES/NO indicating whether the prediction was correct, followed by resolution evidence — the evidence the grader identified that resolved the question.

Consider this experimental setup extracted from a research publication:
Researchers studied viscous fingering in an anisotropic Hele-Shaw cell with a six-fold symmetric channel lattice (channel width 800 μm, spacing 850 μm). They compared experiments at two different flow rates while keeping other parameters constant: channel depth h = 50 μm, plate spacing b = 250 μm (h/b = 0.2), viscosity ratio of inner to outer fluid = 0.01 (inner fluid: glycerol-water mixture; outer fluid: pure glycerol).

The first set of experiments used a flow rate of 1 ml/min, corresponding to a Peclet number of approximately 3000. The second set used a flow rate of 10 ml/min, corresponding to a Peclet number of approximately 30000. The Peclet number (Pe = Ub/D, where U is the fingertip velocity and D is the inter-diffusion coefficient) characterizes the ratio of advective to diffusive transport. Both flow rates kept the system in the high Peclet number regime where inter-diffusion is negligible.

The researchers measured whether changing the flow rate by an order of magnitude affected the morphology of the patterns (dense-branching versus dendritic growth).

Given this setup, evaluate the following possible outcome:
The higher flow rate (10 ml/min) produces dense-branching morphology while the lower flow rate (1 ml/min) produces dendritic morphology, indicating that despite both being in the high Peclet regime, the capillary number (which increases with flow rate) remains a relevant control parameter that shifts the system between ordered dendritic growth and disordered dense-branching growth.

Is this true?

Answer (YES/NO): NO